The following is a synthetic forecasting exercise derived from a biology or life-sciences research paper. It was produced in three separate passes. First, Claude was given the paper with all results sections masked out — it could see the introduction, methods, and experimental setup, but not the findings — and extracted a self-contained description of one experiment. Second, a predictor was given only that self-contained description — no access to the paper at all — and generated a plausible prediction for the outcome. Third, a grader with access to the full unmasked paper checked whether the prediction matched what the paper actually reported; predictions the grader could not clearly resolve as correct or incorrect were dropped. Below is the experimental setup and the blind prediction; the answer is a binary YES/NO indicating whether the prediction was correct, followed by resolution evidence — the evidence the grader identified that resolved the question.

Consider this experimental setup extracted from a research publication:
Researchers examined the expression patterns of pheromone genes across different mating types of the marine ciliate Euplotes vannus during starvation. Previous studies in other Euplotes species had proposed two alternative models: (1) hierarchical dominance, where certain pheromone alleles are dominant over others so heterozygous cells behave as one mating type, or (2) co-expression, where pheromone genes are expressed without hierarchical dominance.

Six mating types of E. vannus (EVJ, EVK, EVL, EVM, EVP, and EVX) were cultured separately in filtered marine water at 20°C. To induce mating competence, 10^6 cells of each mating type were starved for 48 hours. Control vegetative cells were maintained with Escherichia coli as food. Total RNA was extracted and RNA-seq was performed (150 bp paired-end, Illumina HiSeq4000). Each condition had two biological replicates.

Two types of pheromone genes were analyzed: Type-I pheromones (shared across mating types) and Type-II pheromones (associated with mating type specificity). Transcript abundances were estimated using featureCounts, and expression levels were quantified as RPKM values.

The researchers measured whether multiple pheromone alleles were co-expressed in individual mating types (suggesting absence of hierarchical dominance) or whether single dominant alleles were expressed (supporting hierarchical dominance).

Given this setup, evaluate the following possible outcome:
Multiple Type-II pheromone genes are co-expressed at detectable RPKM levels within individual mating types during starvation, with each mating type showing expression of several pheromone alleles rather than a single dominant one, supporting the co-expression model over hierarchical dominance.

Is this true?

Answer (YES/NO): YES